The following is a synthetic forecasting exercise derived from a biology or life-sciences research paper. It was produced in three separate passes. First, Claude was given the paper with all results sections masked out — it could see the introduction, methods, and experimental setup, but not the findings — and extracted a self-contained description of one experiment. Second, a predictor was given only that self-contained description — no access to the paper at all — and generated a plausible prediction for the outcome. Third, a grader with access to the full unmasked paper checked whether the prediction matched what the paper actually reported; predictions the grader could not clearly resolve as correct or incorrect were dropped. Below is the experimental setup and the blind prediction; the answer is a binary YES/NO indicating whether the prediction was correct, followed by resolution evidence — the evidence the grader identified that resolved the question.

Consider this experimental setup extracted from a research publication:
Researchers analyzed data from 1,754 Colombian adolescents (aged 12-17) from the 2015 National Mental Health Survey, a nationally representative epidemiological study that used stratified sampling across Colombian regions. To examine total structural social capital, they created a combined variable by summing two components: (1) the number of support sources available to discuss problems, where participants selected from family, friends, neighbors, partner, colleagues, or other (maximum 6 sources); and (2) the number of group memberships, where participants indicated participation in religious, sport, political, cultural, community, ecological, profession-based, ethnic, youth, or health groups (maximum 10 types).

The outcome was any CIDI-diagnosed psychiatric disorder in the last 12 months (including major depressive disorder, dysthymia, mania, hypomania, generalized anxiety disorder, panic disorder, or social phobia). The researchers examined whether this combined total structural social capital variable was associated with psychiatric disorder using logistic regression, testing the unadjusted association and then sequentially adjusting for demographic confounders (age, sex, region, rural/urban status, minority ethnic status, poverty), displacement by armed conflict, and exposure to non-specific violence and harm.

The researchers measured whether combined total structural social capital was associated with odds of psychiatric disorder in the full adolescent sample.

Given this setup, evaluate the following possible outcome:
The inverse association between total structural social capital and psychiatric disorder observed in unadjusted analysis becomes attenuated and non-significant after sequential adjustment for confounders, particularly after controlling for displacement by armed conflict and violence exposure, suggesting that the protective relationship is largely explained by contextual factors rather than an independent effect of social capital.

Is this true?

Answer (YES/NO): NO